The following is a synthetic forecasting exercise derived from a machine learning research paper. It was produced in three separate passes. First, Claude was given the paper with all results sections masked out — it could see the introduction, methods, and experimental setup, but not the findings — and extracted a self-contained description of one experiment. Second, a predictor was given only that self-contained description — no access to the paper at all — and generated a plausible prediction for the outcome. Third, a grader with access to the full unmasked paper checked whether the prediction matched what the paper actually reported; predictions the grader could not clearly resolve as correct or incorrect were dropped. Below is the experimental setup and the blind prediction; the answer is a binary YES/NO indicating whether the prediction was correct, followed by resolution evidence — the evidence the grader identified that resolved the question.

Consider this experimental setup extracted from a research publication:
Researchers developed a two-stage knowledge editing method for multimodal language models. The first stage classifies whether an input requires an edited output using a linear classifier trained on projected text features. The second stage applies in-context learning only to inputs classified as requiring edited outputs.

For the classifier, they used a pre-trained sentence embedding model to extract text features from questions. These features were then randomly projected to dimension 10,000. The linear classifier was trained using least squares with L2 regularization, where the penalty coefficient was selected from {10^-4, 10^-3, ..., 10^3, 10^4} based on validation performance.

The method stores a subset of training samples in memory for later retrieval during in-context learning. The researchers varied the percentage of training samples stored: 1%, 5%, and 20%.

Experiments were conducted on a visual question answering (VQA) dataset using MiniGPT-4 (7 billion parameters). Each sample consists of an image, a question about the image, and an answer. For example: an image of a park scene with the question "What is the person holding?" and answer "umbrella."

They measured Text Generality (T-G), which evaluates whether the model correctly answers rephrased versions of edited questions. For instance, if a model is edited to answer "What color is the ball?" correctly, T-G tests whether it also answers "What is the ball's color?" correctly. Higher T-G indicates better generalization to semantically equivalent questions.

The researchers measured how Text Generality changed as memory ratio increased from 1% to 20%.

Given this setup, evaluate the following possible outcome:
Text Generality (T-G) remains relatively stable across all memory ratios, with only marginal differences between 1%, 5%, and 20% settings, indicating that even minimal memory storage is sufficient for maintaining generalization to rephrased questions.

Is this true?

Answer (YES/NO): YES